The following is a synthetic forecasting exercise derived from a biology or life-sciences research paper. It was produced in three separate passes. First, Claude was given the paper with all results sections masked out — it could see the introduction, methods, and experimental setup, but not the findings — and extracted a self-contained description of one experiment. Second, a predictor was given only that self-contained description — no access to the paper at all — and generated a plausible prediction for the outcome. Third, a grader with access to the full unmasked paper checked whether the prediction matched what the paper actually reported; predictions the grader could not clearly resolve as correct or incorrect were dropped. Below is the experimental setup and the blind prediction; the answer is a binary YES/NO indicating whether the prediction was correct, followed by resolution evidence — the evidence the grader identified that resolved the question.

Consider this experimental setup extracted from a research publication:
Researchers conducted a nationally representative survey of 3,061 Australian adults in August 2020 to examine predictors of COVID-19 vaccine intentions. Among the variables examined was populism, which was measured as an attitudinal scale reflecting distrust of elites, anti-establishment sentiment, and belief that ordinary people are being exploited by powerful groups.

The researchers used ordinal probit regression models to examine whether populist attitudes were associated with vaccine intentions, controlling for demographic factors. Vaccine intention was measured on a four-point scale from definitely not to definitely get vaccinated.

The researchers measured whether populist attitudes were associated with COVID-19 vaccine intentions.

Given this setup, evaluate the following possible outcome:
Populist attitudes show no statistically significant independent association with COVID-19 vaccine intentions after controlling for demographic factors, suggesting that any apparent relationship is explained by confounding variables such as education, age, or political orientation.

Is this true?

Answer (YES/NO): NO